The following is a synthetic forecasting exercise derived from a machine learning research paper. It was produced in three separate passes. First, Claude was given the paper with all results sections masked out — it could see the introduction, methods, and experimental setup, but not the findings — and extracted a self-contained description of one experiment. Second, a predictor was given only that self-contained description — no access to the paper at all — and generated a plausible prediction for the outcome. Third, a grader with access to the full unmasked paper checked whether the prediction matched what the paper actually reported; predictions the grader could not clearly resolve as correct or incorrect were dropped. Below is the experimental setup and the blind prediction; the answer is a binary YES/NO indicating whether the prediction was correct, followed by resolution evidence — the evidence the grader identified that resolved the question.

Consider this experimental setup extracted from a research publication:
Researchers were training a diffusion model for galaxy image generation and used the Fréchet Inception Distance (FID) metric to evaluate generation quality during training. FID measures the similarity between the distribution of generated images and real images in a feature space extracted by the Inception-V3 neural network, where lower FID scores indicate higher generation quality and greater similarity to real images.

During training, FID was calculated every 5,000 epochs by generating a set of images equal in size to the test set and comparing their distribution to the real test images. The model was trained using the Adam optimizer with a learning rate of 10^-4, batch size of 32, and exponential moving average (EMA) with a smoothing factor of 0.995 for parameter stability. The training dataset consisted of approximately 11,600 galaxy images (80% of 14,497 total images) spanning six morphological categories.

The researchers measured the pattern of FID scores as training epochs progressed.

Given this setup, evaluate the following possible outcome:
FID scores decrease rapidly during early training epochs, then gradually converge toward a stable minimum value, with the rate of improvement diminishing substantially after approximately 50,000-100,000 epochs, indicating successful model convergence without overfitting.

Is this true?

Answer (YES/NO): NO